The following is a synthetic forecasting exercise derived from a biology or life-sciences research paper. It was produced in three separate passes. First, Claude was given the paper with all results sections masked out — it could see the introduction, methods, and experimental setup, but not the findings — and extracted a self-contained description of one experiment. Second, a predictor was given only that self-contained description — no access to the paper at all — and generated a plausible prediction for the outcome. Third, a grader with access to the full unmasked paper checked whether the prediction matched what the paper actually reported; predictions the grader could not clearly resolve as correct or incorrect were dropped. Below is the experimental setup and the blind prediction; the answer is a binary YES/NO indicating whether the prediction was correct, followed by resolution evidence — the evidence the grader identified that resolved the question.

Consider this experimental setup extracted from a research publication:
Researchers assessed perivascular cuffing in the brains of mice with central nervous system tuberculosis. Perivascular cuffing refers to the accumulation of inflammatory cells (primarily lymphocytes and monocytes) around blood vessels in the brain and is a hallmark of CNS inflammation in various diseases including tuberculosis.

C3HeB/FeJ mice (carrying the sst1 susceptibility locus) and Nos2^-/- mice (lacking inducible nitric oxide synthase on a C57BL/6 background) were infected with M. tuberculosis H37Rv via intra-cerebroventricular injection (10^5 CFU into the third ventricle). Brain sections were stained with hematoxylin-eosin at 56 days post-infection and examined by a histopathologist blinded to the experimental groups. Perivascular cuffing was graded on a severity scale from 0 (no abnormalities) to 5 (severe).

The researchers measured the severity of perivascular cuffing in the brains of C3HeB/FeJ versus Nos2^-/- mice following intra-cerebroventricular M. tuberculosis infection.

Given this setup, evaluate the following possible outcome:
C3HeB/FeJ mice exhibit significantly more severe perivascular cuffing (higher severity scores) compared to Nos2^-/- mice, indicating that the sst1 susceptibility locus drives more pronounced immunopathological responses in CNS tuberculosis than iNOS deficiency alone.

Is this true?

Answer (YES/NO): NO